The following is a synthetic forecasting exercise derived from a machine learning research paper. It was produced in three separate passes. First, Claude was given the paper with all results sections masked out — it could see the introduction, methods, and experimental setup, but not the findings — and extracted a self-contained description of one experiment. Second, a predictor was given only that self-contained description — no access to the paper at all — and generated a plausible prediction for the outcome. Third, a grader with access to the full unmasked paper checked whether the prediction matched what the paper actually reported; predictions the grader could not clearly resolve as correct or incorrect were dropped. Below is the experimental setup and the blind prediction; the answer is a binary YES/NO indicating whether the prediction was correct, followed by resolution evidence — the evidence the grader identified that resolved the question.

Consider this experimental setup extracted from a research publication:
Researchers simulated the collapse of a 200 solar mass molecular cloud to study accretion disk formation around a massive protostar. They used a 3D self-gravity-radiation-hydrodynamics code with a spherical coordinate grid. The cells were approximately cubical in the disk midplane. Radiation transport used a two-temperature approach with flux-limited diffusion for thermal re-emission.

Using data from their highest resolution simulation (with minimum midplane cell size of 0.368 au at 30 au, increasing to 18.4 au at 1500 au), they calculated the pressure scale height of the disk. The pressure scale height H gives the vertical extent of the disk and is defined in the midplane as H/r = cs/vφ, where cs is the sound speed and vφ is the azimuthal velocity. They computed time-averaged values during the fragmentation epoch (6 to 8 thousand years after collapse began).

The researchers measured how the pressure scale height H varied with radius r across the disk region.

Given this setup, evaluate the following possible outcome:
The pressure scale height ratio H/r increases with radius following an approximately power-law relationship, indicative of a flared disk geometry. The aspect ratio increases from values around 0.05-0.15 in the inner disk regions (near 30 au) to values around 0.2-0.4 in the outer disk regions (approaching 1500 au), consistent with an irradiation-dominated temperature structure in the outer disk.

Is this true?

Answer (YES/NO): NO